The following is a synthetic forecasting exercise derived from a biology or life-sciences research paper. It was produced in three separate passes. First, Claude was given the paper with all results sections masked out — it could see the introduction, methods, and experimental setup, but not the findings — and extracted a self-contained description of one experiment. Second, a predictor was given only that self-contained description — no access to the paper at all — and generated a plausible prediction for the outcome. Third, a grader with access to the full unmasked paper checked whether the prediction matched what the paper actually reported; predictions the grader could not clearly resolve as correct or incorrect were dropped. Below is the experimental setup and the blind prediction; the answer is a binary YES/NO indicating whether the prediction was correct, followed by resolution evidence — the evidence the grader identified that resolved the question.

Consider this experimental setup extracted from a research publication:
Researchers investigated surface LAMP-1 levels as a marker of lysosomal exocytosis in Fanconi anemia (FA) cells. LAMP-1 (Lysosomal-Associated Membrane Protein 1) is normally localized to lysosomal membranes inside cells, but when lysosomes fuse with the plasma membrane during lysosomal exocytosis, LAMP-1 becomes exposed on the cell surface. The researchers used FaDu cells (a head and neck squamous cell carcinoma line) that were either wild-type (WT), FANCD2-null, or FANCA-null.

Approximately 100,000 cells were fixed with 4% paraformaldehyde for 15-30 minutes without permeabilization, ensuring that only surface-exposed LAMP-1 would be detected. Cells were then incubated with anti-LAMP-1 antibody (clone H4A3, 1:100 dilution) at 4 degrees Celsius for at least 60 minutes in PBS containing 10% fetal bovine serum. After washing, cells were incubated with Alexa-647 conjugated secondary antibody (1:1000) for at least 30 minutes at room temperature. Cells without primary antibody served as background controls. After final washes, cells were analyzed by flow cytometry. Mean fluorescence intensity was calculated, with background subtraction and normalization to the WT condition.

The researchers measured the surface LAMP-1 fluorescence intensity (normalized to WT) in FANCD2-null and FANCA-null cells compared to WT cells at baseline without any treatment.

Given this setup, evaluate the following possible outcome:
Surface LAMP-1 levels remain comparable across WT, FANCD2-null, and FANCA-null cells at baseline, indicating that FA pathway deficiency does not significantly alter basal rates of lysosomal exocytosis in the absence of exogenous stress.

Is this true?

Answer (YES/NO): NO